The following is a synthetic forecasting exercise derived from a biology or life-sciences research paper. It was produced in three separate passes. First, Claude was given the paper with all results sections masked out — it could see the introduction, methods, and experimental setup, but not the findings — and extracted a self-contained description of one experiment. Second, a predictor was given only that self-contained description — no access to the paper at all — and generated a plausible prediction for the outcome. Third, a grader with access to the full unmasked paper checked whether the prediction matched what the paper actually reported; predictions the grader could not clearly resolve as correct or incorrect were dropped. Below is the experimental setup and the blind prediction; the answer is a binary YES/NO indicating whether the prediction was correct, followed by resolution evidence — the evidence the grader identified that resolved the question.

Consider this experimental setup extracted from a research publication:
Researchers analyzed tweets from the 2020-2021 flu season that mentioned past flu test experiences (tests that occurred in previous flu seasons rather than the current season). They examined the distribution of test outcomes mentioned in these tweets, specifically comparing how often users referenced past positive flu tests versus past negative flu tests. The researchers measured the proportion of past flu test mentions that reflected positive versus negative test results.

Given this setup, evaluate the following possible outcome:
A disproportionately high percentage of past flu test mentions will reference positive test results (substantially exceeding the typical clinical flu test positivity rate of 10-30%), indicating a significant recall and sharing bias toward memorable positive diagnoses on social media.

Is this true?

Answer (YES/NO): NO